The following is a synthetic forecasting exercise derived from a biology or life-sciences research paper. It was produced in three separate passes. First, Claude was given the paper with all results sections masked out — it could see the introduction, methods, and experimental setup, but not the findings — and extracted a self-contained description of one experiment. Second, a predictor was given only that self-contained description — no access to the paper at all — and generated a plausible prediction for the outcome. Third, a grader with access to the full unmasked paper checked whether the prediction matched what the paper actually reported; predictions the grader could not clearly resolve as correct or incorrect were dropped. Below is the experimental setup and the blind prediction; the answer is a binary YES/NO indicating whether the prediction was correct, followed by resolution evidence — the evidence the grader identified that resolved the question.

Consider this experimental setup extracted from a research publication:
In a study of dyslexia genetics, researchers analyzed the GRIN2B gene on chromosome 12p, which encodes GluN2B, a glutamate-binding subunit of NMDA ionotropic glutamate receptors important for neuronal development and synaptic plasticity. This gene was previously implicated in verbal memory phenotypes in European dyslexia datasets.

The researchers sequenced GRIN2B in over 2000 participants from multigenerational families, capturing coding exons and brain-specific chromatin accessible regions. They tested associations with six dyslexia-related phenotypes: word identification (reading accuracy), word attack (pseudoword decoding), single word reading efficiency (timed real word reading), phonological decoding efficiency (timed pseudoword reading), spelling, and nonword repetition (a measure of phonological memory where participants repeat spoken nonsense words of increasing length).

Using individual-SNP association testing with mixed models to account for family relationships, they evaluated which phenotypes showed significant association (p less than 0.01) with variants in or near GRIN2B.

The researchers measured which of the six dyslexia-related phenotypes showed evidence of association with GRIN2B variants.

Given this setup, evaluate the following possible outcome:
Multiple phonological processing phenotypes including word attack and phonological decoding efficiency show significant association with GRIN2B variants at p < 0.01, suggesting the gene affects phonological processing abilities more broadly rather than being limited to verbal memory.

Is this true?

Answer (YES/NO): NO